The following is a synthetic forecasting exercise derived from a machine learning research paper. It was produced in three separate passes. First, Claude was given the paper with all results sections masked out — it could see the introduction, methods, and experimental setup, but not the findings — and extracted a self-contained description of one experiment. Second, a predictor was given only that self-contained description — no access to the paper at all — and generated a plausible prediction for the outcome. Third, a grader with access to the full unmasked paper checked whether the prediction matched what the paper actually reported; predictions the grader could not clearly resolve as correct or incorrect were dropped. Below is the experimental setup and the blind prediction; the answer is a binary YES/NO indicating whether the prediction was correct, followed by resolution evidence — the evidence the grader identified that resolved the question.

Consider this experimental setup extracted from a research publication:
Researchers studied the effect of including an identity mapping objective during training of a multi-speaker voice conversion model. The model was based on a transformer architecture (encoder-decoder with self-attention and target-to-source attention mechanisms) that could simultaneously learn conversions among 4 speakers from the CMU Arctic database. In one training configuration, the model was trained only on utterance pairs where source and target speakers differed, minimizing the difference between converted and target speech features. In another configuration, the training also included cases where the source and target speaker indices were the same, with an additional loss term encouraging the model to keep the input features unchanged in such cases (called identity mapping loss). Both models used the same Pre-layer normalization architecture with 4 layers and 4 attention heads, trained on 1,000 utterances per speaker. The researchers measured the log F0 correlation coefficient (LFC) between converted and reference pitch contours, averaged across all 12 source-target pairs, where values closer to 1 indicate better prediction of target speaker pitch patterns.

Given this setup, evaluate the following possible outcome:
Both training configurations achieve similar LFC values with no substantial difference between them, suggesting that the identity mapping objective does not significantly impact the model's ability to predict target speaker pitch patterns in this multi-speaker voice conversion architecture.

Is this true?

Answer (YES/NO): NO